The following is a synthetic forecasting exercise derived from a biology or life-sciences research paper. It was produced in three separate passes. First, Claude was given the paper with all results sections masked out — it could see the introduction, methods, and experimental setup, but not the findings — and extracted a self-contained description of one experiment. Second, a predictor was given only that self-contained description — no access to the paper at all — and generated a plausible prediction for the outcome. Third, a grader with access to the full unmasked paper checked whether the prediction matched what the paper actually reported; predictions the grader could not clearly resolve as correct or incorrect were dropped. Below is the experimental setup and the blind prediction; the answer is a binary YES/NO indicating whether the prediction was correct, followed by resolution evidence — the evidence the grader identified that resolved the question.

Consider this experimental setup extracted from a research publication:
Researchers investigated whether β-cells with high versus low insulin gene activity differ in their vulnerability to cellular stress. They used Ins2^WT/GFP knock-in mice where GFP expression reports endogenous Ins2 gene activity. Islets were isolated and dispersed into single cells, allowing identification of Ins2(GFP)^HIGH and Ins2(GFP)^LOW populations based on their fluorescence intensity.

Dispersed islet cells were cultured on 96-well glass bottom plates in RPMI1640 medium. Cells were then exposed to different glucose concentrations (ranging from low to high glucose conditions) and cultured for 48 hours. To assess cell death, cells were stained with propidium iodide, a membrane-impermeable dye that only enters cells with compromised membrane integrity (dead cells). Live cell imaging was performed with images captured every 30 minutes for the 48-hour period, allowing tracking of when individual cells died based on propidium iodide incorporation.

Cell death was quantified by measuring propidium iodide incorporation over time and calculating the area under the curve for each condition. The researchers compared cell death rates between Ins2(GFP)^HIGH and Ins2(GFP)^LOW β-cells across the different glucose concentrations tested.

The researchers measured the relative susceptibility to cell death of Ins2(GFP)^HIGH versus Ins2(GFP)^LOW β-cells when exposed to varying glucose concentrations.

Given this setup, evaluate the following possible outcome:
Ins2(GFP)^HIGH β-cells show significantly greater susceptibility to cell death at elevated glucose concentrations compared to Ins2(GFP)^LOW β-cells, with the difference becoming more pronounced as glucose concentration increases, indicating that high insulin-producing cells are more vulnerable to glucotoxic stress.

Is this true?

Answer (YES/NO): NO